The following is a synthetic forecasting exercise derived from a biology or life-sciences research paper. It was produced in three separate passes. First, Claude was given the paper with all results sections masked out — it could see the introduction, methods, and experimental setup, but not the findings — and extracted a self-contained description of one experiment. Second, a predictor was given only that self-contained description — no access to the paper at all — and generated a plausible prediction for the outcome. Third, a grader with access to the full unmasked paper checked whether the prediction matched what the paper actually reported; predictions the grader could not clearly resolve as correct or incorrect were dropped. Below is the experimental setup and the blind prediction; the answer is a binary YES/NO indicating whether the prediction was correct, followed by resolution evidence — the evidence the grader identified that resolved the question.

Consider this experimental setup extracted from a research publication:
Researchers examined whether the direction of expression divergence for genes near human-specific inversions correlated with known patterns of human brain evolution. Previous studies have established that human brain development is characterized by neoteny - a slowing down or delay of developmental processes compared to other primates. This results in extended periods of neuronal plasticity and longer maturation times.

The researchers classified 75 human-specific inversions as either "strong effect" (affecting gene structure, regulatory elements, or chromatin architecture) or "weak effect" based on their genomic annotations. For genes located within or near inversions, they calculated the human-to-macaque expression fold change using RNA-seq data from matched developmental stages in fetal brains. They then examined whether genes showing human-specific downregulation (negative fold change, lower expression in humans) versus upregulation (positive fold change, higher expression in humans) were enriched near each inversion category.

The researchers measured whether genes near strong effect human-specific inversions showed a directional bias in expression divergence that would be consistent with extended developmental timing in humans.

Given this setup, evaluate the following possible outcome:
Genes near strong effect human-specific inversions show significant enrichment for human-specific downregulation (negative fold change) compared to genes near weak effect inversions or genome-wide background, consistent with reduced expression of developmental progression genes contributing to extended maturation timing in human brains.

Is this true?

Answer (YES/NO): NO